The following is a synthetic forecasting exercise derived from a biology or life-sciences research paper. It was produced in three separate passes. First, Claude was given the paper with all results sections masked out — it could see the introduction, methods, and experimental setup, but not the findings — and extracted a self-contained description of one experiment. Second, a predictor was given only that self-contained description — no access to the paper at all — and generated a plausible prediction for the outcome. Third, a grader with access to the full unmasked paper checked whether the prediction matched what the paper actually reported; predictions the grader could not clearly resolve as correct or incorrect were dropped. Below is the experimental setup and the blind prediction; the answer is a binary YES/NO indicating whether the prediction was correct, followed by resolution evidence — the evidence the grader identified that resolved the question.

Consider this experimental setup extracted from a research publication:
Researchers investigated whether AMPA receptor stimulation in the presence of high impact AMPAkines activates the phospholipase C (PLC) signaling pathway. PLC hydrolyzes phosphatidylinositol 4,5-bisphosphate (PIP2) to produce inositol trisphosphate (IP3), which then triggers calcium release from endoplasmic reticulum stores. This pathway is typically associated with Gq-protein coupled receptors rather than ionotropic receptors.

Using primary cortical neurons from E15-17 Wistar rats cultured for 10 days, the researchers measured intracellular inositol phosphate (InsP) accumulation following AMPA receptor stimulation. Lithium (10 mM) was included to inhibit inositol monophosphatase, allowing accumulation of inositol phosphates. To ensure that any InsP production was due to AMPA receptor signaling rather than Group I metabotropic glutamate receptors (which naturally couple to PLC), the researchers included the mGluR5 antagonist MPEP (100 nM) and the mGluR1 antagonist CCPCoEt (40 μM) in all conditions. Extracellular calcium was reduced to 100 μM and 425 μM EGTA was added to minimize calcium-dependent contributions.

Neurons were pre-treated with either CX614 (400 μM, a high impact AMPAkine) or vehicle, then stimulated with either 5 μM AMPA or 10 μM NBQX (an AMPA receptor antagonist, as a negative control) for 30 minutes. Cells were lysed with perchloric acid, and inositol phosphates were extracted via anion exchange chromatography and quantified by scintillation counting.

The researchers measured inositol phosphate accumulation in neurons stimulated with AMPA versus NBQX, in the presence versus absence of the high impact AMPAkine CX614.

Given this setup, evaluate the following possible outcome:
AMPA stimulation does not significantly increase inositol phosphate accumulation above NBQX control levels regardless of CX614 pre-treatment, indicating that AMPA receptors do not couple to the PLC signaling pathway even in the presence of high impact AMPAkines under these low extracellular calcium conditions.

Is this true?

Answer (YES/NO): NO